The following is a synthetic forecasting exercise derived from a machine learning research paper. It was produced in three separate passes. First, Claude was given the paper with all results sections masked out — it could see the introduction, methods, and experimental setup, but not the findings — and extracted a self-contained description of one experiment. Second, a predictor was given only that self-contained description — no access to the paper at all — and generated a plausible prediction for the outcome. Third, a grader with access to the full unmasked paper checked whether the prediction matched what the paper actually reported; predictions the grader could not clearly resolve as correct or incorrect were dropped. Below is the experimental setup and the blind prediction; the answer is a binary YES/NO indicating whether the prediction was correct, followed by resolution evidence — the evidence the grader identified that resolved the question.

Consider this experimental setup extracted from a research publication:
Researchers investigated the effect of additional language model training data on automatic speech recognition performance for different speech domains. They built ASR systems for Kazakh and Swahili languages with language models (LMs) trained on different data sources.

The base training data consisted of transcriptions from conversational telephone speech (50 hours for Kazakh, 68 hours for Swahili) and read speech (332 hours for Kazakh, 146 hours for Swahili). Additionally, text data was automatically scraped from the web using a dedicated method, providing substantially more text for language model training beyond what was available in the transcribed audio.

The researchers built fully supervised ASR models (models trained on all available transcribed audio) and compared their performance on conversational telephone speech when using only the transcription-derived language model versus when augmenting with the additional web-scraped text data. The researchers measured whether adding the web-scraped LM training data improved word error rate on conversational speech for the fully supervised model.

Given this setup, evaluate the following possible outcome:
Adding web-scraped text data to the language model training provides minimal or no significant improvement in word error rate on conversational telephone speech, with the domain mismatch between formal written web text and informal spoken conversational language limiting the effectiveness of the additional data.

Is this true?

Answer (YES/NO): YES